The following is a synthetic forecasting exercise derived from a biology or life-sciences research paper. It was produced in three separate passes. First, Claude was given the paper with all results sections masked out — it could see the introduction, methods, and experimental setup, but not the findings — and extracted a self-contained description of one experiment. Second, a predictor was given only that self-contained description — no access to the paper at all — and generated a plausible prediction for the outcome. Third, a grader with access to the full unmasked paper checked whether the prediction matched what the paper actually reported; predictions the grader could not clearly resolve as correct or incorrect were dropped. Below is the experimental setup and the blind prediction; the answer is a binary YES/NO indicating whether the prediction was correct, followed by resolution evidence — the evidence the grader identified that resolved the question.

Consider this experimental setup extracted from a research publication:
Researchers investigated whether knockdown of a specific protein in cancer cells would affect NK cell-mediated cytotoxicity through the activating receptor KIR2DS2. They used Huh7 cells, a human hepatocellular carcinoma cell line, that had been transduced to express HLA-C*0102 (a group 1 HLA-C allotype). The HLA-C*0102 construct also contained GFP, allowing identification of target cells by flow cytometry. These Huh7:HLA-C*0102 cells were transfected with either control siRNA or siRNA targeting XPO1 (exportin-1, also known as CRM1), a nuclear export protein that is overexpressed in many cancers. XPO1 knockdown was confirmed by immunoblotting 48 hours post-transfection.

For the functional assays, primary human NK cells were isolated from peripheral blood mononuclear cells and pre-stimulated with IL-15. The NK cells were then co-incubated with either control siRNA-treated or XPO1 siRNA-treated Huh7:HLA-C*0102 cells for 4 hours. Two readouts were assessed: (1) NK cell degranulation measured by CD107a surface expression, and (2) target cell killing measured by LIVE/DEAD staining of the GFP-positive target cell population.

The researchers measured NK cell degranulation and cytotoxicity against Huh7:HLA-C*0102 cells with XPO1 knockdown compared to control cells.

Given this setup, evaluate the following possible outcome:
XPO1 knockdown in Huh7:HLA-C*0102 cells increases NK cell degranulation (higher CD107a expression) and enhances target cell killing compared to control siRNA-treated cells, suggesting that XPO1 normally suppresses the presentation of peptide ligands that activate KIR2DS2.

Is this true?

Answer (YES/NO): NO